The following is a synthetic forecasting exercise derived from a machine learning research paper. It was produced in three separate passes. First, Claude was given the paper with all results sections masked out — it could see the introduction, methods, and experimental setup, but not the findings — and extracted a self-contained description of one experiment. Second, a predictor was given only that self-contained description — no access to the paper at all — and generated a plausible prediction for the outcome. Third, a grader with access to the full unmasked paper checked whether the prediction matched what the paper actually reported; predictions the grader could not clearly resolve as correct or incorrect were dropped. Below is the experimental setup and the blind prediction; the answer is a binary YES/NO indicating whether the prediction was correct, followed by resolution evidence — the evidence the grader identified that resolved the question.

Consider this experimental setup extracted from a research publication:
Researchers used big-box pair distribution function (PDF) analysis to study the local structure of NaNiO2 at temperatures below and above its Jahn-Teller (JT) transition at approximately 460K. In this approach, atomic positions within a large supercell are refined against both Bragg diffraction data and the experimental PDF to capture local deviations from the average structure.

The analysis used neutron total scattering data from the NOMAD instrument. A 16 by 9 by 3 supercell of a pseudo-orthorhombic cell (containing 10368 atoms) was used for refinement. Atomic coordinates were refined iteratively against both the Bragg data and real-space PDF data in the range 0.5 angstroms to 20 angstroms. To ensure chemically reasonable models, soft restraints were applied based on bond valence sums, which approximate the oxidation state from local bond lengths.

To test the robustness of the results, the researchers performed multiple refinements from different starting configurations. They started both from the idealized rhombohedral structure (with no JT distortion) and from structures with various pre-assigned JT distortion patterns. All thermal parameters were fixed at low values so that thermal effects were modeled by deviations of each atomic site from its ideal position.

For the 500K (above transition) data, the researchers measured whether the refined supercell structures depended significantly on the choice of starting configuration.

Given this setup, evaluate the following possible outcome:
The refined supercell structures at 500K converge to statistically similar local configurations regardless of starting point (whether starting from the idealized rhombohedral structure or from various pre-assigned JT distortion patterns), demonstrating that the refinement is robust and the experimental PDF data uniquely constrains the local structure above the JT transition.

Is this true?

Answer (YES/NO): YES